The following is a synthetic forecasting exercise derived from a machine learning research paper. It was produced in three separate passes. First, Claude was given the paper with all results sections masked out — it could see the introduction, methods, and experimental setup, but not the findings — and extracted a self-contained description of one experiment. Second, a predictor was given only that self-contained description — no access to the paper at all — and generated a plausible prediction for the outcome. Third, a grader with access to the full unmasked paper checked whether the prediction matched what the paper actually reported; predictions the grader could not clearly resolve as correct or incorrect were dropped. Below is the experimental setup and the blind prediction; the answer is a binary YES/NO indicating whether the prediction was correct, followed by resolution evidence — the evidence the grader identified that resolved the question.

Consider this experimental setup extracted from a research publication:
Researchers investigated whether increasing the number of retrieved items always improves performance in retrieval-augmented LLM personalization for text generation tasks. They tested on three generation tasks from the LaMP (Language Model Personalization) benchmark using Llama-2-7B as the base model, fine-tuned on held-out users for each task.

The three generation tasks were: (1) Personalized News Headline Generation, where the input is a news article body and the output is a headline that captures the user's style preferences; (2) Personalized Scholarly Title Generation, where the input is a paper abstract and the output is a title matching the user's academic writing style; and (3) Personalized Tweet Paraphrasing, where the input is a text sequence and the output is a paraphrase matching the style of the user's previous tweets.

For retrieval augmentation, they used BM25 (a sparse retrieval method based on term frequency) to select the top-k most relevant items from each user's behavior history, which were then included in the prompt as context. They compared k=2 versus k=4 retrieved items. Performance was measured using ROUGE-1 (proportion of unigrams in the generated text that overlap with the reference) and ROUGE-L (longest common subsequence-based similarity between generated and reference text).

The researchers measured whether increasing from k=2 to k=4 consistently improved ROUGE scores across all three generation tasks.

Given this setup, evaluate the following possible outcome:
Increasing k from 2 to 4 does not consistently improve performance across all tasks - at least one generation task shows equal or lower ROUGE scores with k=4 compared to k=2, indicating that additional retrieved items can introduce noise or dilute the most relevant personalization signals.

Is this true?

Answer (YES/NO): YES